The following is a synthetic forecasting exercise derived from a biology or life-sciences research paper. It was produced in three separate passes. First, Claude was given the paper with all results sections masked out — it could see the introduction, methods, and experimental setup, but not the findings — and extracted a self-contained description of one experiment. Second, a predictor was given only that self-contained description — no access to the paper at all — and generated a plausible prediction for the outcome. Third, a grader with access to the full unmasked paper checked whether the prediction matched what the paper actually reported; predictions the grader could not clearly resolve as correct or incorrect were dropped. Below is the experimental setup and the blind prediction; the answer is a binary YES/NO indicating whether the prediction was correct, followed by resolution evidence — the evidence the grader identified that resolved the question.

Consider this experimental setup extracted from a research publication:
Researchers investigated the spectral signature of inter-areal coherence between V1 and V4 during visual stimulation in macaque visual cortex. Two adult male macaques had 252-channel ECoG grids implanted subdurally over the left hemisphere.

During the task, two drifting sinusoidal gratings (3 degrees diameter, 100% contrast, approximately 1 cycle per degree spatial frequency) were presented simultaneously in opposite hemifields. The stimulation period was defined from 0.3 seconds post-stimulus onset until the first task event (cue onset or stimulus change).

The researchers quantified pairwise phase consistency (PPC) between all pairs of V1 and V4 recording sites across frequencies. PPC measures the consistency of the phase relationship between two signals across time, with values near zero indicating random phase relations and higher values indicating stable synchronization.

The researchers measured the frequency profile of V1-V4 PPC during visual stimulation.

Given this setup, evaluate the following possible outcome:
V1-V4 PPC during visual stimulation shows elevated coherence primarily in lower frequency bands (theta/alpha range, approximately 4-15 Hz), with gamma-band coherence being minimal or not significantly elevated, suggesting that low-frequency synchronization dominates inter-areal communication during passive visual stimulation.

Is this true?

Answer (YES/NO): NO